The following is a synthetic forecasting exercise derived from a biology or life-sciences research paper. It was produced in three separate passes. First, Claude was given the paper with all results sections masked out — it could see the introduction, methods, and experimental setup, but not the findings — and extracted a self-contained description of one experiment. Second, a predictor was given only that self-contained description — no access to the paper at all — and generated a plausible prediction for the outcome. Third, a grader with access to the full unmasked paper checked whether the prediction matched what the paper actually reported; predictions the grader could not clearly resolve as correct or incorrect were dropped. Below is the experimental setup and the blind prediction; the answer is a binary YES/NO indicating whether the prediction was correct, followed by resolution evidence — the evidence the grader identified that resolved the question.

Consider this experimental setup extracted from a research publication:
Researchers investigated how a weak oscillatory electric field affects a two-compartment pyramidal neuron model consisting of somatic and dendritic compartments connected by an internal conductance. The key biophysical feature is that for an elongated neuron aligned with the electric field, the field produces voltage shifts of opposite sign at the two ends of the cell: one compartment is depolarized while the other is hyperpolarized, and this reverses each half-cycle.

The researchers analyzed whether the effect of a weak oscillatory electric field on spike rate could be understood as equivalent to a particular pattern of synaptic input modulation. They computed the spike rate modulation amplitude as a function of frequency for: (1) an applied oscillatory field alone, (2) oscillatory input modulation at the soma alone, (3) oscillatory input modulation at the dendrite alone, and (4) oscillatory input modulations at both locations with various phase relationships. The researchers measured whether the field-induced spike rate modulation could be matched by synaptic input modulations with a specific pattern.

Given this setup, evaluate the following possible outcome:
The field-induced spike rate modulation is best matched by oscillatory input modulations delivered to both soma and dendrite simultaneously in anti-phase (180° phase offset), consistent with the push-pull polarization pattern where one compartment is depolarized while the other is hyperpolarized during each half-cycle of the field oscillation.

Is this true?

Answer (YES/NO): YES